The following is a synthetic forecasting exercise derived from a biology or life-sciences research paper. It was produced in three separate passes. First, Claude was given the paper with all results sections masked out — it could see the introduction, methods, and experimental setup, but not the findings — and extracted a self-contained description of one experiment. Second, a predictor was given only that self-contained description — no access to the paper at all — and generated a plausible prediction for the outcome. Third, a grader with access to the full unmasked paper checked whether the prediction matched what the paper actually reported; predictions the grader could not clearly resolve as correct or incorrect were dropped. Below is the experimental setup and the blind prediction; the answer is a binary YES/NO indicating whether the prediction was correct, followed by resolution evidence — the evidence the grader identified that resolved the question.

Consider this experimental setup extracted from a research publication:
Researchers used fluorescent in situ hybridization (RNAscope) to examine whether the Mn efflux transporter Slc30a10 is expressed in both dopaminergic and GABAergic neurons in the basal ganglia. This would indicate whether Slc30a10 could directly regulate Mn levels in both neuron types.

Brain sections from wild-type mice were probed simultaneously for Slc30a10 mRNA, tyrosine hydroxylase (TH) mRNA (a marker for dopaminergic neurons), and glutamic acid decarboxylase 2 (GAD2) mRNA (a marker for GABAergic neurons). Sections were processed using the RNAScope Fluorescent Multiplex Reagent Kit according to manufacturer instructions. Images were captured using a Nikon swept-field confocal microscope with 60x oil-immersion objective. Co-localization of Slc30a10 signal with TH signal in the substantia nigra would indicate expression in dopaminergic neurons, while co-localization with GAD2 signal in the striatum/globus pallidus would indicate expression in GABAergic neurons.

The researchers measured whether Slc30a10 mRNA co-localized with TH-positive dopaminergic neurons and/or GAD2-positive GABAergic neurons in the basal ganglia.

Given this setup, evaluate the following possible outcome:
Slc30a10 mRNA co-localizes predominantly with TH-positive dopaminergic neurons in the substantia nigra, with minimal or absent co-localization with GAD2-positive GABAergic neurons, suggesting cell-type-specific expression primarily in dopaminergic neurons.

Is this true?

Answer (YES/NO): NO